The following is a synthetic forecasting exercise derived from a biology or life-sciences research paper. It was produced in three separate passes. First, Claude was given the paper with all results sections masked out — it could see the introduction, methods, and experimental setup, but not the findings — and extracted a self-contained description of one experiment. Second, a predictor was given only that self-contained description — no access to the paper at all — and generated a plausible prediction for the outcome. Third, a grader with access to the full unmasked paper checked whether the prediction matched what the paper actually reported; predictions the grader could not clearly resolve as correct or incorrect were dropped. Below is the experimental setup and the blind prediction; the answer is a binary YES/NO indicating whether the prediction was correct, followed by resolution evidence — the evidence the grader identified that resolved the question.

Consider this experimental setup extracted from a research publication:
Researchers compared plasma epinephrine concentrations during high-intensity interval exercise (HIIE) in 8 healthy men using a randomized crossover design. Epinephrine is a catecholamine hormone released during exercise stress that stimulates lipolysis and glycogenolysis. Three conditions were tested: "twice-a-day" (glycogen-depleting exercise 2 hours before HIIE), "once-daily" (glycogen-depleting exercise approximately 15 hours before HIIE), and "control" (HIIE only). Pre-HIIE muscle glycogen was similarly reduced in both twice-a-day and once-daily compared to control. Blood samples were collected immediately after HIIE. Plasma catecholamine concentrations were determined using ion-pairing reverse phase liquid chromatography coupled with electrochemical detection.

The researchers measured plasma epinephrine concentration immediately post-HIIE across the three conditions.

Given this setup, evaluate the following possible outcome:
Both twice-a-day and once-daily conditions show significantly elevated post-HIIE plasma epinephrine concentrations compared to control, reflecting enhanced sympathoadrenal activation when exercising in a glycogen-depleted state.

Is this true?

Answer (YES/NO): NO